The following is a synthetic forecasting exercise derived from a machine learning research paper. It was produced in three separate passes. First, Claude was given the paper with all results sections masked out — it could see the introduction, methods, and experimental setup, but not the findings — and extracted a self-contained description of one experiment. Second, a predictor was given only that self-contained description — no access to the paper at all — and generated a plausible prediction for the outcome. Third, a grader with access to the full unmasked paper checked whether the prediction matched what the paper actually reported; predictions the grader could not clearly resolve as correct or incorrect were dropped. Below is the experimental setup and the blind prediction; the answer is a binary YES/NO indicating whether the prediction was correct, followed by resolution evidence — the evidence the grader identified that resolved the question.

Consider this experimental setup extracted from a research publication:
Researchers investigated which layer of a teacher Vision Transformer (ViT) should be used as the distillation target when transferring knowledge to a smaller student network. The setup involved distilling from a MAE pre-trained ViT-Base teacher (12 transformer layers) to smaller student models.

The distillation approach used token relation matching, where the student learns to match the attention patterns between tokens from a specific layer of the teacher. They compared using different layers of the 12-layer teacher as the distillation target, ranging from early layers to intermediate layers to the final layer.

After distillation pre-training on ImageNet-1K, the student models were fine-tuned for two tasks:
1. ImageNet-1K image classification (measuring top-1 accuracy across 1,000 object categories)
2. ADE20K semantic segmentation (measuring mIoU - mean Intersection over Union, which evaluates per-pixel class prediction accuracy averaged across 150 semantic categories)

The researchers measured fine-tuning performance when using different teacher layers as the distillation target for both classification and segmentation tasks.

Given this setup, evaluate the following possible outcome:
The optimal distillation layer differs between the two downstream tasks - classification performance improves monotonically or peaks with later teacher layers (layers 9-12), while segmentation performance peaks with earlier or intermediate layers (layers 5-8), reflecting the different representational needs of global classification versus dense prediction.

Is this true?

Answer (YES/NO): NO